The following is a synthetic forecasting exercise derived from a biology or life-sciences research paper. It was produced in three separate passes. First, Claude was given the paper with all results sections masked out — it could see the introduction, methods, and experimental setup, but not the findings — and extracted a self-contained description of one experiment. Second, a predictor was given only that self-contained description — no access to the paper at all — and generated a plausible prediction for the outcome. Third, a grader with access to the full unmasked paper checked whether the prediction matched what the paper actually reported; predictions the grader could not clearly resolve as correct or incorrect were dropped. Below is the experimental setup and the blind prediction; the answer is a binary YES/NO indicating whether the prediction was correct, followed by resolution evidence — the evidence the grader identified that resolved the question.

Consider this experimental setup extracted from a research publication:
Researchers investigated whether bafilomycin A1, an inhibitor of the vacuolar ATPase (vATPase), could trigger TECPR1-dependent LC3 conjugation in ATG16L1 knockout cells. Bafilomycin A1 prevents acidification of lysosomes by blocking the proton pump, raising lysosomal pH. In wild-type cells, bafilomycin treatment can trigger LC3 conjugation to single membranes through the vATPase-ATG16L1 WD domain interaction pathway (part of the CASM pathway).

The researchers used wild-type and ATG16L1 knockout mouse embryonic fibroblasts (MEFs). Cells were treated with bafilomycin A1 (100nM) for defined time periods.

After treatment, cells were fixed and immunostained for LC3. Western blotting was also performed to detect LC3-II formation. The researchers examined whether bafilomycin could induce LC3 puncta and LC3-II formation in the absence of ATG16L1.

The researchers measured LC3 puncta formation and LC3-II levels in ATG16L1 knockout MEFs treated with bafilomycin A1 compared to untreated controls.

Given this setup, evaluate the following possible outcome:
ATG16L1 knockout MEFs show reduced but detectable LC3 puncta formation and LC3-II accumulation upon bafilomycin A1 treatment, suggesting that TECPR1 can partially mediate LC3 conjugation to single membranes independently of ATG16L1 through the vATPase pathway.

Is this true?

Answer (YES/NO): NO